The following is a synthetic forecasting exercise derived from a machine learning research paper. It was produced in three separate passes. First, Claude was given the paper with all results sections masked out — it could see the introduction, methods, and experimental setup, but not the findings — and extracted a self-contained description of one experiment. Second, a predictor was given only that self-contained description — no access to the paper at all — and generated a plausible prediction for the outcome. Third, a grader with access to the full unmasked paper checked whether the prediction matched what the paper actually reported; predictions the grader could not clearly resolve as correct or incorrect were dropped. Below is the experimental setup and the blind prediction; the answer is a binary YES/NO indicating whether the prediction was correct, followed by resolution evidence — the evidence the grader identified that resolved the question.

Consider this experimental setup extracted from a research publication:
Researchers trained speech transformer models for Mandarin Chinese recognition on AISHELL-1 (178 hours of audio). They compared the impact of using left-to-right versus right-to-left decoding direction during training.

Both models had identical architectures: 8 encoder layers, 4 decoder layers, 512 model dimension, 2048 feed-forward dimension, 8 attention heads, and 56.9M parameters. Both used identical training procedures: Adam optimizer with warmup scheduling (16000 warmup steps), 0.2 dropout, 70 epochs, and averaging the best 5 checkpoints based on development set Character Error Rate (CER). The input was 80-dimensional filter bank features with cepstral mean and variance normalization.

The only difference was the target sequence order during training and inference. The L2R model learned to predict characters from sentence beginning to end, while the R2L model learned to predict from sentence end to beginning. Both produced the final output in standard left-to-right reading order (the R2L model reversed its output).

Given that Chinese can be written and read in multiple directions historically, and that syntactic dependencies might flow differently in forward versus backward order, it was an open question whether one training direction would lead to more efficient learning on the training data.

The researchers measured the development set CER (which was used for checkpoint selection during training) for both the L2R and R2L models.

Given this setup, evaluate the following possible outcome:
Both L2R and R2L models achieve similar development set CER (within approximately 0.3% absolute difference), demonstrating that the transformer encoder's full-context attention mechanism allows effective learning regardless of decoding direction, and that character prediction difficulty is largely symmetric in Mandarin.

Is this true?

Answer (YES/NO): YES